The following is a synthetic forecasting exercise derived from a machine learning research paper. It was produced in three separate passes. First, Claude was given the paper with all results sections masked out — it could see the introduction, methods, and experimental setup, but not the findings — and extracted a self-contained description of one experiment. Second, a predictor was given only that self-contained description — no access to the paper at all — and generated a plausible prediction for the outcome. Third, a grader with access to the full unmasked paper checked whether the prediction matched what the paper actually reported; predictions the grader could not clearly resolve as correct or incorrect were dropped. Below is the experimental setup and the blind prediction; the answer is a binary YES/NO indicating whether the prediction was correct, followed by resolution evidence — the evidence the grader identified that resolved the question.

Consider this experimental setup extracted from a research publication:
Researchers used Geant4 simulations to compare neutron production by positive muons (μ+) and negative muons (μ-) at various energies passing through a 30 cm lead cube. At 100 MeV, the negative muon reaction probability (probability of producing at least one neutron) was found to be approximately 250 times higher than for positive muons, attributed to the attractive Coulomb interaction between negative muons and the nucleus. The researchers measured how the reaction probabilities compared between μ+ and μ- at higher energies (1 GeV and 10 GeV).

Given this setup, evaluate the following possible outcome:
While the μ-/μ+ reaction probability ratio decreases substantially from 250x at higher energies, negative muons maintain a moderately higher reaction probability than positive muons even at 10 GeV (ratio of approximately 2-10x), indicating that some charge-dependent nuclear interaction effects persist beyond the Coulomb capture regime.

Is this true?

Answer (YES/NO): NO